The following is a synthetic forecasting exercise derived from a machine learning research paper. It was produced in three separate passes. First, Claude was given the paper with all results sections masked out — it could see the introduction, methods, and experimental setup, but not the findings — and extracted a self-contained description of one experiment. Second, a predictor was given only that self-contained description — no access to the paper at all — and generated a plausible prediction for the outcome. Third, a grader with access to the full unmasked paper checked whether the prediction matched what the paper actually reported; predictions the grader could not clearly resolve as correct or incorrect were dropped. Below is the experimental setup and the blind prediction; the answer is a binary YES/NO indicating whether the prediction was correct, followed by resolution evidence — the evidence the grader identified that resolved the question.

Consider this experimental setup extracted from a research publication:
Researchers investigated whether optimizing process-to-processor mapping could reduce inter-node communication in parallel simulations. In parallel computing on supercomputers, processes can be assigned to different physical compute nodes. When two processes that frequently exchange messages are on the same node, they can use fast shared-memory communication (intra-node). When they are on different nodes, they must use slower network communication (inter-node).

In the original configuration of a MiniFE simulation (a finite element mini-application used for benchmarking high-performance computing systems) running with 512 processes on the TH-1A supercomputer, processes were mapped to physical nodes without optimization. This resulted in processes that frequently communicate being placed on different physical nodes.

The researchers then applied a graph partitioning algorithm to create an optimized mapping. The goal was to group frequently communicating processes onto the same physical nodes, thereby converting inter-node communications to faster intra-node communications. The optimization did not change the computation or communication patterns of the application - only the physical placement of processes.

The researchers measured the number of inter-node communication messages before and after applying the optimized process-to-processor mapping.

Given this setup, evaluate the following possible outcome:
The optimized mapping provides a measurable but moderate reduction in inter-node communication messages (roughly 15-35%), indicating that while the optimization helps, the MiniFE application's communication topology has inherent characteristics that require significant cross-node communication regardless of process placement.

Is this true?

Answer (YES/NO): YES